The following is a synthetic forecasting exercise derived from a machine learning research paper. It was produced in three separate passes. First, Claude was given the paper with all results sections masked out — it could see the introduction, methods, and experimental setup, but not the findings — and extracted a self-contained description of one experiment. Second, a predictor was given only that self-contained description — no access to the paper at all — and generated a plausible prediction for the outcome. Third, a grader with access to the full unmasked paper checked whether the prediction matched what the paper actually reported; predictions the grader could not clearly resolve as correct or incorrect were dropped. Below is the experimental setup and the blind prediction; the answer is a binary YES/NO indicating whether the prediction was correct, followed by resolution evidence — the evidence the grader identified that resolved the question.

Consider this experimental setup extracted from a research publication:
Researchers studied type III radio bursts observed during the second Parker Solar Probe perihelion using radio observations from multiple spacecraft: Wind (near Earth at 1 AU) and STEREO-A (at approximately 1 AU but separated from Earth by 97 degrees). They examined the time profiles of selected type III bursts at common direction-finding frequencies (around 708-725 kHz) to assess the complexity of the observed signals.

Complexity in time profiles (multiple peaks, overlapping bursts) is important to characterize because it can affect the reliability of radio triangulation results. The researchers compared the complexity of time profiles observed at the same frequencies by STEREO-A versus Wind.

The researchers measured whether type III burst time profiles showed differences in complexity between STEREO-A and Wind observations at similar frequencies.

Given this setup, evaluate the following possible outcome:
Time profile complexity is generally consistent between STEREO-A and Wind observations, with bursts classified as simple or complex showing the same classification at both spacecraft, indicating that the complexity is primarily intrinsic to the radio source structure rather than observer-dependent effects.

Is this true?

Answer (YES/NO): NO